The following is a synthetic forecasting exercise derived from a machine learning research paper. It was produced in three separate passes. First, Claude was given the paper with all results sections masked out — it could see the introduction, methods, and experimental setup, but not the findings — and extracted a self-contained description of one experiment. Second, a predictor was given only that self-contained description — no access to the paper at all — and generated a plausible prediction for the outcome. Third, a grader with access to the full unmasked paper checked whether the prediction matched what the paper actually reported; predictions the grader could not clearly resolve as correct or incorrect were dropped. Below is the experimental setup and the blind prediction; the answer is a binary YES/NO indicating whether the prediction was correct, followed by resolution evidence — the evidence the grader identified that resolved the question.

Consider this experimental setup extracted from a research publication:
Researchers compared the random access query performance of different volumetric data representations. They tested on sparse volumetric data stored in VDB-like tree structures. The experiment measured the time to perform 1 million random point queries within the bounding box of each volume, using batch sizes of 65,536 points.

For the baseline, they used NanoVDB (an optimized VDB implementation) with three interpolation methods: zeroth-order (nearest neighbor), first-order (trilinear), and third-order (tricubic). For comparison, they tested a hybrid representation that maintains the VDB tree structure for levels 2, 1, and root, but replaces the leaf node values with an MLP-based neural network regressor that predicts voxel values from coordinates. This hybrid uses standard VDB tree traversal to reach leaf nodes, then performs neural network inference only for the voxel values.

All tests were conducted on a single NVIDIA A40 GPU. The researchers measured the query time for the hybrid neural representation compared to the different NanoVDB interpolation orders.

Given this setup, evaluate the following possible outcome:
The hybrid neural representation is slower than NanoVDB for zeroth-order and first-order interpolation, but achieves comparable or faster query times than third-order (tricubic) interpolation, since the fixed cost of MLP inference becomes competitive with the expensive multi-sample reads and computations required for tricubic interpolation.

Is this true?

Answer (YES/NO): YES